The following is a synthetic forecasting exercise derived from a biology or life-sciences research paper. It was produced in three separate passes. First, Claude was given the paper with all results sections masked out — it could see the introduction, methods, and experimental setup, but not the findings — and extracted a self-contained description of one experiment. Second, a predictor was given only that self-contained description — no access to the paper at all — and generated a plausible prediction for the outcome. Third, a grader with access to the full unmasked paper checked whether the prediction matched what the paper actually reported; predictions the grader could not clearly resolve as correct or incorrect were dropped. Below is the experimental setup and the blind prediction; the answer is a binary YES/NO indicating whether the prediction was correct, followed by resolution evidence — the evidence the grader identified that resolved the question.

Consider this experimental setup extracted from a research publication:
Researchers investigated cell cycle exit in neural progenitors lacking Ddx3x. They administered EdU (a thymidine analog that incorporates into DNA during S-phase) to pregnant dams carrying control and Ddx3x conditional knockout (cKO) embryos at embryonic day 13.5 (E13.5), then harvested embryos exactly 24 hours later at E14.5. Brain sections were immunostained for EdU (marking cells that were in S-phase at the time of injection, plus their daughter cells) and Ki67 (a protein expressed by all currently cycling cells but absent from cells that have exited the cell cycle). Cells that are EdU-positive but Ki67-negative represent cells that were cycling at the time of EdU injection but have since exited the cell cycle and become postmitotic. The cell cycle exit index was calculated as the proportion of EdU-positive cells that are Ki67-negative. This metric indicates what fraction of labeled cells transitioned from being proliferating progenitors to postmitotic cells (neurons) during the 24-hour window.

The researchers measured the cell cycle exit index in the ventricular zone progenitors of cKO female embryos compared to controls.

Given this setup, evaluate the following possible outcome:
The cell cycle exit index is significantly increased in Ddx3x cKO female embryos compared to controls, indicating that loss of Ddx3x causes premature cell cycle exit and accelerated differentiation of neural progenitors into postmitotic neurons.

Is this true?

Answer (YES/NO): NO